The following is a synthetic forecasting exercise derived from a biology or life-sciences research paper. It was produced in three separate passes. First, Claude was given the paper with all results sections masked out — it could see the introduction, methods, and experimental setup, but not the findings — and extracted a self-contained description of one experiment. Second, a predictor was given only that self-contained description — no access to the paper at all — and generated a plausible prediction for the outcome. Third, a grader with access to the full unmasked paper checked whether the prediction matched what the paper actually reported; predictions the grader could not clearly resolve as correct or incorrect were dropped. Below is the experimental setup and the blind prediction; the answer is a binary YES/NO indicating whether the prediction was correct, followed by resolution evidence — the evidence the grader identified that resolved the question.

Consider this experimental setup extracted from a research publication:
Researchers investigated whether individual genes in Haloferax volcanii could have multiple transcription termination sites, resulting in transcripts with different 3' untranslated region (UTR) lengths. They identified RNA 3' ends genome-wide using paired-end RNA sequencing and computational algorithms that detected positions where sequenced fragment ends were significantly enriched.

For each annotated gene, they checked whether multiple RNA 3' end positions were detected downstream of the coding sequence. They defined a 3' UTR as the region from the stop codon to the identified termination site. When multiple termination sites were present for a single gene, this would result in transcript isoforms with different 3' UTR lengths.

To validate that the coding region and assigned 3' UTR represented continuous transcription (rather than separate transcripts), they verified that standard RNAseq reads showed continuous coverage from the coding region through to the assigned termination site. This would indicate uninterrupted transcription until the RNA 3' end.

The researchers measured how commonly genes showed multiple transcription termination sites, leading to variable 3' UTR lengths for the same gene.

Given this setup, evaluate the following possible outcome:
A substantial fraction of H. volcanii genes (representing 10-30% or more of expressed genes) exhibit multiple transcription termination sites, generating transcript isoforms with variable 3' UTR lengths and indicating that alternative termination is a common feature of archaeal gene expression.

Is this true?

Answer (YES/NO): YES